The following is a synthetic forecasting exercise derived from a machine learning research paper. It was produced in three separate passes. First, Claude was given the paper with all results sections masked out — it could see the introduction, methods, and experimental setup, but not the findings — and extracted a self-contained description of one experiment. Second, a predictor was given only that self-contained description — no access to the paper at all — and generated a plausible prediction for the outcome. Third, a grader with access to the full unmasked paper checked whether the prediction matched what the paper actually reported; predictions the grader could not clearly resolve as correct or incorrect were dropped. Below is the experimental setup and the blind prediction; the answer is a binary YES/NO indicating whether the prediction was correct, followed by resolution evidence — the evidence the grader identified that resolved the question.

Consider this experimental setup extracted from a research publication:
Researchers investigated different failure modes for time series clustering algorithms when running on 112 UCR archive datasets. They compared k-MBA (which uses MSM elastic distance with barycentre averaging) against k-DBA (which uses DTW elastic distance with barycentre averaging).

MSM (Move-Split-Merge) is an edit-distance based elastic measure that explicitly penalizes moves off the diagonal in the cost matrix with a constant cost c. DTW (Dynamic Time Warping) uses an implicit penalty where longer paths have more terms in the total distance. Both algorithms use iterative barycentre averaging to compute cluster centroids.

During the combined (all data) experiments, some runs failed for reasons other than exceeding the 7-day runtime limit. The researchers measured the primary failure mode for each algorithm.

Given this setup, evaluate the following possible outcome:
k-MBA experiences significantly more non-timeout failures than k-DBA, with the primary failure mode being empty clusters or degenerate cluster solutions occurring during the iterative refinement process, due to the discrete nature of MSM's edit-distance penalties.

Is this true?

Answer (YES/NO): NO